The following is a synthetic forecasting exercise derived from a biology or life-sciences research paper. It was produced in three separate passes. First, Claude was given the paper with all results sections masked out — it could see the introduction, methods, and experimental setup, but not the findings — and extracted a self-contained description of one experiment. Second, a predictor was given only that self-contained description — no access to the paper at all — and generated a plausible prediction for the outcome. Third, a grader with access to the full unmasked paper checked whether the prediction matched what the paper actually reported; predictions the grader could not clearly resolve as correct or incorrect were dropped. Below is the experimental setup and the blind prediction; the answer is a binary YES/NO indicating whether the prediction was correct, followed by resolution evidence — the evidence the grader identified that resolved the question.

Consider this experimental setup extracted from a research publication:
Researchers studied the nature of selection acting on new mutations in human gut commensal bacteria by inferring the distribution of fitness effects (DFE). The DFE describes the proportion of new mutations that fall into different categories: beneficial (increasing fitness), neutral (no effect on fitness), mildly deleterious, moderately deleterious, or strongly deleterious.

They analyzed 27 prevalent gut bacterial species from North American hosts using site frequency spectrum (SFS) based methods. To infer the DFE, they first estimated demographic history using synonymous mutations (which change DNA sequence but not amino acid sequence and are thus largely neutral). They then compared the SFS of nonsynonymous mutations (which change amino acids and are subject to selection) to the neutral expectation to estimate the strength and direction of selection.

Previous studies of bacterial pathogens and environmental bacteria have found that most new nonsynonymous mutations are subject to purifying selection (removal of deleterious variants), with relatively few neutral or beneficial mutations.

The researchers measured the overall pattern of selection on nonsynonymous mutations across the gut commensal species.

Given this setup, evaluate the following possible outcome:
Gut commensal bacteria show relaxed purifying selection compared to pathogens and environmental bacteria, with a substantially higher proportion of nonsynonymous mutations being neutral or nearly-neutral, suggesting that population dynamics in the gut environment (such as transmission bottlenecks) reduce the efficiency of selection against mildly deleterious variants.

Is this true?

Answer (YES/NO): NO